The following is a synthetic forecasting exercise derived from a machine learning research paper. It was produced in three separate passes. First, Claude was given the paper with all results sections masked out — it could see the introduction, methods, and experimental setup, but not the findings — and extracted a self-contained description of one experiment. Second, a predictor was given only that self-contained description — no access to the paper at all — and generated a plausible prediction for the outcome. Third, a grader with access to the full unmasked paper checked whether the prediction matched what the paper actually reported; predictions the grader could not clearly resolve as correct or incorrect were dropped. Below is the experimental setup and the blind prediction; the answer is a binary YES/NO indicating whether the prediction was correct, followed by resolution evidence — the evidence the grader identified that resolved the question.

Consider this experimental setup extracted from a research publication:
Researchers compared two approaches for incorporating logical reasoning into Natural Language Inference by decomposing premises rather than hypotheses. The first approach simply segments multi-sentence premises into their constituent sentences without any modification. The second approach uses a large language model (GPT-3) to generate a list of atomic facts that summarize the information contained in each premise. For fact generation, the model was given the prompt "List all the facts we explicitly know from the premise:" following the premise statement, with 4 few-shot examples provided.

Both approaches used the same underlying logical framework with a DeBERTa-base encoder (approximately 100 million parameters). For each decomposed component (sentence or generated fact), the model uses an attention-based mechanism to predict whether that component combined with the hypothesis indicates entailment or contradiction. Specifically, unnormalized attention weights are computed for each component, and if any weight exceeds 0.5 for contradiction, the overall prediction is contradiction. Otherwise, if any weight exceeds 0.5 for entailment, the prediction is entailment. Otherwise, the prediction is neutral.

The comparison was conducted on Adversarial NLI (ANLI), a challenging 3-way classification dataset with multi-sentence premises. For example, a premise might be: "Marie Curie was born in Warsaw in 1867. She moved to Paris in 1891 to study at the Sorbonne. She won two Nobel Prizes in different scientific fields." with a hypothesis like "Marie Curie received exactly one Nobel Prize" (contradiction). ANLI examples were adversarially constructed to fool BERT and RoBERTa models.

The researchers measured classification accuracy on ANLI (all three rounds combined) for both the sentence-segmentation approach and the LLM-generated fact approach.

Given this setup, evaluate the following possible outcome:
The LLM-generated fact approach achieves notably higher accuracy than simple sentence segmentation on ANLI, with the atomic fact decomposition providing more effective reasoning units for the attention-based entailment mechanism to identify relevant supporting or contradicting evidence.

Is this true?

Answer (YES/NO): NO